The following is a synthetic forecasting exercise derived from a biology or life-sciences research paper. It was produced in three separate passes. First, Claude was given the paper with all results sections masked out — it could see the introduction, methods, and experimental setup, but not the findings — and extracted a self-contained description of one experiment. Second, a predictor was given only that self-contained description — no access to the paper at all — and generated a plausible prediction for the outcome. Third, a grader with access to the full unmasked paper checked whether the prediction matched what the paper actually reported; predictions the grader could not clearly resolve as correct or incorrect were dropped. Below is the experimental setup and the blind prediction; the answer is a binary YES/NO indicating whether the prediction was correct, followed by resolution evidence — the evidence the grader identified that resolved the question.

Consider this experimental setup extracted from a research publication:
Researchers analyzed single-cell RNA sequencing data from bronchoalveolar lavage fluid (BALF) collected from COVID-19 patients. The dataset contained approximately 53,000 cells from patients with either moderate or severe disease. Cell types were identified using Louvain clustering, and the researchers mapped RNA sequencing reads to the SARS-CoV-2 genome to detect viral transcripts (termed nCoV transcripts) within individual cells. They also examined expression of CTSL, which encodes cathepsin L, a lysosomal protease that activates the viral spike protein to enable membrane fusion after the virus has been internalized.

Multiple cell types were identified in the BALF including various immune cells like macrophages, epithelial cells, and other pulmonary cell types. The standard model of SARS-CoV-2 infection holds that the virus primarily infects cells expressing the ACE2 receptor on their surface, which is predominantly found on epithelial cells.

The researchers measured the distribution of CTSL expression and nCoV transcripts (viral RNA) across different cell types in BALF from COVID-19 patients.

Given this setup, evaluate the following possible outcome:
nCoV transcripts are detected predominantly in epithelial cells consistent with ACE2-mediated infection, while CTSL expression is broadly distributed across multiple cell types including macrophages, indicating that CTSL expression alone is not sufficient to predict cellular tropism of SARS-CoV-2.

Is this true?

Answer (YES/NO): NO